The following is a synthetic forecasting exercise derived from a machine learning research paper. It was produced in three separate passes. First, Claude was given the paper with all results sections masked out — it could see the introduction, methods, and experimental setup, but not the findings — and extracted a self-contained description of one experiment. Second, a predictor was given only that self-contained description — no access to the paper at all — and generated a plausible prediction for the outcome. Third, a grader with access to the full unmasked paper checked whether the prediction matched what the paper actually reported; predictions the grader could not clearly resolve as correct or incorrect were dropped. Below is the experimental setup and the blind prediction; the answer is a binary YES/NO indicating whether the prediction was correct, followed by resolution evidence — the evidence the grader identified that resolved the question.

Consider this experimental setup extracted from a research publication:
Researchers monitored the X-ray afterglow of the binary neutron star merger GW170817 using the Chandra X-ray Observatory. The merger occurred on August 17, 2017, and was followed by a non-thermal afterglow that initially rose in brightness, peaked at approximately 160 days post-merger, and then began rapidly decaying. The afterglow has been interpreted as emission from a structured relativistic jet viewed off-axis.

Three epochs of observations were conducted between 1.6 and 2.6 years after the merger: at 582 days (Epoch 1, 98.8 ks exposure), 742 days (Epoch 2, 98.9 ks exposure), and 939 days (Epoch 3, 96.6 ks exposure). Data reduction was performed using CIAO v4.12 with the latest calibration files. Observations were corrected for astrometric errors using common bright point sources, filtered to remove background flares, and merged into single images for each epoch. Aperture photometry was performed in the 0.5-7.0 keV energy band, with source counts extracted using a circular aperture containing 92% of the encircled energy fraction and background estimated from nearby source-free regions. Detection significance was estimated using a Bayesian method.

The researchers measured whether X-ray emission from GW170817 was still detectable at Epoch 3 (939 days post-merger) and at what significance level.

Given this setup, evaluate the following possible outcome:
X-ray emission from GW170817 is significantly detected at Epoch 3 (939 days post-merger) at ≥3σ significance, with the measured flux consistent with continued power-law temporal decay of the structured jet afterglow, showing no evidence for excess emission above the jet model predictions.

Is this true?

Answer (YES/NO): NO